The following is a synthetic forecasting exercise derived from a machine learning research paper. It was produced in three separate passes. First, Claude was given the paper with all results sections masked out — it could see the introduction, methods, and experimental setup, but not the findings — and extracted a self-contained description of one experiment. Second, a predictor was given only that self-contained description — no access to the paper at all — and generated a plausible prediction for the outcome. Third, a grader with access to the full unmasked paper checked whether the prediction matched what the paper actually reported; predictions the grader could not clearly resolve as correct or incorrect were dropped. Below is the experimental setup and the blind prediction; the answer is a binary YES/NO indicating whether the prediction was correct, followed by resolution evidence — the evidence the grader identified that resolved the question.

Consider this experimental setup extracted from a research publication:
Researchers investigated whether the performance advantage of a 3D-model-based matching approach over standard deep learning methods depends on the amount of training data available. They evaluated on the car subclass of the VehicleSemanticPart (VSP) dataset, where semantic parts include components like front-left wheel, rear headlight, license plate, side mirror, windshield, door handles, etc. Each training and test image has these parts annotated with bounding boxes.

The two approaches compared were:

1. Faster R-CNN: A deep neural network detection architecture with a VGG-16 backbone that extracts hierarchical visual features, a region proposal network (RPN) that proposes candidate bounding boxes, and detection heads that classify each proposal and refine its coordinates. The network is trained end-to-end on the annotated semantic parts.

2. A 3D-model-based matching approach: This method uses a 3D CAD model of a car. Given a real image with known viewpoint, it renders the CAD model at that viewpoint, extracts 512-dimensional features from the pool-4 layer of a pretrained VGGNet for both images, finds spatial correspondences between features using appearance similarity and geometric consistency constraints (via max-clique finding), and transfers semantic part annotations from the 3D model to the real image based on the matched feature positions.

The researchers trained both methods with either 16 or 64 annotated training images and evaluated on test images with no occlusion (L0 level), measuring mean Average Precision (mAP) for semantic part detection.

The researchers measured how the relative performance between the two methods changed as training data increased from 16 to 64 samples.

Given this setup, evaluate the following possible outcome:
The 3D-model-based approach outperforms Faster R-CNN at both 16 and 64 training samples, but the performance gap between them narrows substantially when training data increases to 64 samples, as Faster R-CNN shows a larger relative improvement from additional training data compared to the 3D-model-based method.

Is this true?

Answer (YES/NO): NO